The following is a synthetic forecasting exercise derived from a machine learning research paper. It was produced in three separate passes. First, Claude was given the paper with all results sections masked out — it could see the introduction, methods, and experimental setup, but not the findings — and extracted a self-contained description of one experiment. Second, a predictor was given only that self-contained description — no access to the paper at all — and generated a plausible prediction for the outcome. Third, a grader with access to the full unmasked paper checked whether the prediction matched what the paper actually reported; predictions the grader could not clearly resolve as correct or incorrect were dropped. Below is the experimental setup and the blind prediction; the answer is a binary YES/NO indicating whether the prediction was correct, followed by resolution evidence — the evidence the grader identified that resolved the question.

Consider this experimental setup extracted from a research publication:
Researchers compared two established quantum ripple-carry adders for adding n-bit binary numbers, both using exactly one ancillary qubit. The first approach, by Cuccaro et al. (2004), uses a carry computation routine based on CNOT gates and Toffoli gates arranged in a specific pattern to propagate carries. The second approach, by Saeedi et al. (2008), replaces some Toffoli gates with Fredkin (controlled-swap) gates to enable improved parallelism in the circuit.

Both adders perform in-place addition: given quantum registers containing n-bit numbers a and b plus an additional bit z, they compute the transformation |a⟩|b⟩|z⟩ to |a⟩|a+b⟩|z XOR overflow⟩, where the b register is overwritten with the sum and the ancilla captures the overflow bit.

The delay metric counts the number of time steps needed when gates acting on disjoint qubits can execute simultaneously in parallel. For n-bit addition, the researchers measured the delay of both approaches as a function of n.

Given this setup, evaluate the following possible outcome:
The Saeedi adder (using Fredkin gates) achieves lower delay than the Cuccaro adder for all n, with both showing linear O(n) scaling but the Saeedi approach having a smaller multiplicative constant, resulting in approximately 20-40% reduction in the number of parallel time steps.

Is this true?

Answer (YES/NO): NO